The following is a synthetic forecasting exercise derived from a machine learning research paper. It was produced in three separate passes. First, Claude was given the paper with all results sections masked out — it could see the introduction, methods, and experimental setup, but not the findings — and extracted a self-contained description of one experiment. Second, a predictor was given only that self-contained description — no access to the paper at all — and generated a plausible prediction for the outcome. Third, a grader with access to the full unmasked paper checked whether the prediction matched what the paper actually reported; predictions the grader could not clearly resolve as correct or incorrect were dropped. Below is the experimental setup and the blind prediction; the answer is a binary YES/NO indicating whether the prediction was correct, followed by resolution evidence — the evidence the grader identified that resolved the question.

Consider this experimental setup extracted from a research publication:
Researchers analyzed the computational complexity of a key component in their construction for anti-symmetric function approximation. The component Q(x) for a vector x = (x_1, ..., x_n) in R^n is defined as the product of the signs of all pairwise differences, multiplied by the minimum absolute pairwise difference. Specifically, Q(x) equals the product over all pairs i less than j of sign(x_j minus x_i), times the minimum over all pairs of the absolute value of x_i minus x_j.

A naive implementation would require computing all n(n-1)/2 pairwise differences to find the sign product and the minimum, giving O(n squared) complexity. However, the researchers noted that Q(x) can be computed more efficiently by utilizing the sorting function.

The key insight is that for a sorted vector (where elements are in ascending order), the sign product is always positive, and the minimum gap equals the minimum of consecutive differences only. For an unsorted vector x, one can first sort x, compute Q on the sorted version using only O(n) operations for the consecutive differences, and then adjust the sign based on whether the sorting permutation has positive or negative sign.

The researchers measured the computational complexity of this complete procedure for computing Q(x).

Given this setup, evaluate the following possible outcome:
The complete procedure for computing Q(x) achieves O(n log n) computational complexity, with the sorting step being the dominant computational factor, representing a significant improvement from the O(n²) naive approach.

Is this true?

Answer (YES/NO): YES